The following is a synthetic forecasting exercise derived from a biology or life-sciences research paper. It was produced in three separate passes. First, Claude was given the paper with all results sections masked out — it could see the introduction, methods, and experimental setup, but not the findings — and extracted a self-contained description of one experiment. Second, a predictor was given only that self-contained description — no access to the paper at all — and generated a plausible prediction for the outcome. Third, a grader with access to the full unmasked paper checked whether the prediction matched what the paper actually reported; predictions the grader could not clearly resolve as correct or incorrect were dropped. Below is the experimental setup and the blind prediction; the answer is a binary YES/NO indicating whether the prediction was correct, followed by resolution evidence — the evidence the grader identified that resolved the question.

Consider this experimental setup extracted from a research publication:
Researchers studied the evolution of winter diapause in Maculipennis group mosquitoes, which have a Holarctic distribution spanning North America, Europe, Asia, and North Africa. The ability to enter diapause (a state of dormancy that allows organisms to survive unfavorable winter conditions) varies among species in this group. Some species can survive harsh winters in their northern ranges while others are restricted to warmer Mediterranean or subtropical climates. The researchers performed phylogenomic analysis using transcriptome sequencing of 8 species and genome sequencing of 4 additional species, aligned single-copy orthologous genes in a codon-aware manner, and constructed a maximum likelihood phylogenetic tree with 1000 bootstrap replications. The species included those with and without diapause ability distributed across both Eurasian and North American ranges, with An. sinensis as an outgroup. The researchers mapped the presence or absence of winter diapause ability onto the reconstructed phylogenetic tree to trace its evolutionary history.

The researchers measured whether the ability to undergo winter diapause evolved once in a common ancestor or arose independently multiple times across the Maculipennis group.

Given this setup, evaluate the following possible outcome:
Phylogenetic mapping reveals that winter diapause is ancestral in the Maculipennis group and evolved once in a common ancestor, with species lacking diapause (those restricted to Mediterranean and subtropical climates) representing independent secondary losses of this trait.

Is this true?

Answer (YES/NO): NO